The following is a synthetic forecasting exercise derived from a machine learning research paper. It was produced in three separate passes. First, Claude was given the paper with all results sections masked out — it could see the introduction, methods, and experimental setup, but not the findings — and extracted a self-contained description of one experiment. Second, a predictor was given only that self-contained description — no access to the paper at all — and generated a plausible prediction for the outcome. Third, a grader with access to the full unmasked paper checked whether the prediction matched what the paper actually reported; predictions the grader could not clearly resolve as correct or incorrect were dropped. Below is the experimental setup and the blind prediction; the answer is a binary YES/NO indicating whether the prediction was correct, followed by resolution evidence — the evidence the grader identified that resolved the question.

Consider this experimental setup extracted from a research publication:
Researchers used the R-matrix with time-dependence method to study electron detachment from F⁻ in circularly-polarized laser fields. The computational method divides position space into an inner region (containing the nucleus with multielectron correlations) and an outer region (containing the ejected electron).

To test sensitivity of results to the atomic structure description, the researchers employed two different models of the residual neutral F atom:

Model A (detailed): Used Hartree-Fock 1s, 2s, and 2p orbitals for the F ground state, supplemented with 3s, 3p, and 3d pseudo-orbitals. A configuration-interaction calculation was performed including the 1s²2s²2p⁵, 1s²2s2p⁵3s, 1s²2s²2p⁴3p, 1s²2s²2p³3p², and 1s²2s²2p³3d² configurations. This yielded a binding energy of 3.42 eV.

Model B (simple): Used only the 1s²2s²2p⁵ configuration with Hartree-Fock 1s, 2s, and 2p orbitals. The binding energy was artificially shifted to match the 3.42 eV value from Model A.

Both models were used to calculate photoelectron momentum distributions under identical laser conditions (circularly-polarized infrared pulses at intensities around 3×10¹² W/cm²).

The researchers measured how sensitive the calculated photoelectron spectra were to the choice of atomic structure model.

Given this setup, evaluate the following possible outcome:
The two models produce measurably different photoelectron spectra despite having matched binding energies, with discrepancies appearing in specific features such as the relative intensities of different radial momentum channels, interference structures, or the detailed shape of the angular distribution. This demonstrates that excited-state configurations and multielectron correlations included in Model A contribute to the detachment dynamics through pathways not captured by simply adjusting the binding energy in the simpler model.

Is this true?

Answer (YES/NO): YES